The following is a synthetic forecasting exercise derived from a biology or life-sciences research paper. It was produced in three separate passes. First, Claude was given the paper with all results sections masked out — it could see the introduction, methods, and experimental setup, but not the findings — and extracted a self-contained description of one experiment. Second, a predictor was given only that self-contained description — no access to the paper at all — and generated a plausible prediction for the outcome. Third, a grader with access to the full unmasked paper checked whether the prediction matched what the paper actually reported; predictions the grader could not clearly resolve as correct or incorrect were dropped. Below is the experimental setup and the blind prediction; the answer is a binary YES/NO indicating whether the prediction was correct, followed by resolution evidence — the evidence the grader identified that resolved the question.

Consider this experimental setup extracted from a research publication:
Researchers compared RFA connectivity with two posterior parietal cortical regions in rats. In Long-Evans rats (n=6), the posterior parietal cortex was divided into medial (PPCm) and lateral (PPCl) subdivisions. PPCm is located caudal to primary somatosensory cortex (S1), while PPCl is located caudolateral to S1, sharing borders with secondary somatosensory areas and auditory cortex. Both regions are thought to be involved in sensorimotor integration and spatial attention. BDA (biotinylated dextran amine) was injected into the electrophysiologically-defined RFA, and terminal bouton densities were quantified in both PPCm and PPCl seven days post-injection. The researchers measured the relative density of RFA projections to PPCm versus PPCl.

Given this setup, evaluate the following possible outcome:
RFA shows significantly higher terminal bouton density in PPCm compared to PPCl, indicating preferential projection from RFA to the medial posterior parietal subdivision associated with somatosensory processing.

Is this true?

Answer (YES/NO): YES